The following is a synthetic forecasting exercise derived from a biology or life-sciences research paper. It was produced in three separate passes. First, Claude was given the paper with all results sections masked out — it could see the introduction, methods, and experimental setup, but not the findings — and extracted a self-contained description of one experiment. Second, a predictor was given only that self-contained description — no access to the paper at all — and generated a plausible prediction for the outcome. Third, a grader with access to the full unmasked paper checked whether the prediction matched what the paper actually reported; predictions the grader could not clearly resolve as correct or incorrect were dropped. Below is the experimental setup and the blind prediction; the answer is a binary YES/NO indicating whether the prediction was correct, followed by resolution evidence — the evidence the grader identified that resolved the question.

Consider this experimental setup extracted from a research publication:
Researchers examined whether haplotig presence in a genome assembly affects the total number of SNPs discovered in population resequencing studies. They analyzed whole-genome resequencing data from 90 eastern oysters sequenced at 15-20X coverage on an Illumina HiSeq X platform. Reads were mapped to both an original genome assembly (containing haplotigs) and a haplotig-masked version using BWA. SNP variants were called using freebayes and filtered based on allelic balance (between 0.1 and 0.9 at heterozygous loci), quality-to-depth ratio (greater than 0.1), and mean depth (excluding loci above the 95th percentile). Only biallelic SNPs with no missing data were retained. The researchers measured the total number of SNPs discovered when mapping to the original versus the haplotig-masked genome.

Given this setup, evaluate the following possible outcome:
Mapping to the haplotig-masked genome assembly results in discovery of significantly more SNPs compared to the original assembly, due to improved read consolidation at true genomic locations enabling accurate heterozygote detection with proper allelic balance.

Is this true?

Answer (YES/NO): YES